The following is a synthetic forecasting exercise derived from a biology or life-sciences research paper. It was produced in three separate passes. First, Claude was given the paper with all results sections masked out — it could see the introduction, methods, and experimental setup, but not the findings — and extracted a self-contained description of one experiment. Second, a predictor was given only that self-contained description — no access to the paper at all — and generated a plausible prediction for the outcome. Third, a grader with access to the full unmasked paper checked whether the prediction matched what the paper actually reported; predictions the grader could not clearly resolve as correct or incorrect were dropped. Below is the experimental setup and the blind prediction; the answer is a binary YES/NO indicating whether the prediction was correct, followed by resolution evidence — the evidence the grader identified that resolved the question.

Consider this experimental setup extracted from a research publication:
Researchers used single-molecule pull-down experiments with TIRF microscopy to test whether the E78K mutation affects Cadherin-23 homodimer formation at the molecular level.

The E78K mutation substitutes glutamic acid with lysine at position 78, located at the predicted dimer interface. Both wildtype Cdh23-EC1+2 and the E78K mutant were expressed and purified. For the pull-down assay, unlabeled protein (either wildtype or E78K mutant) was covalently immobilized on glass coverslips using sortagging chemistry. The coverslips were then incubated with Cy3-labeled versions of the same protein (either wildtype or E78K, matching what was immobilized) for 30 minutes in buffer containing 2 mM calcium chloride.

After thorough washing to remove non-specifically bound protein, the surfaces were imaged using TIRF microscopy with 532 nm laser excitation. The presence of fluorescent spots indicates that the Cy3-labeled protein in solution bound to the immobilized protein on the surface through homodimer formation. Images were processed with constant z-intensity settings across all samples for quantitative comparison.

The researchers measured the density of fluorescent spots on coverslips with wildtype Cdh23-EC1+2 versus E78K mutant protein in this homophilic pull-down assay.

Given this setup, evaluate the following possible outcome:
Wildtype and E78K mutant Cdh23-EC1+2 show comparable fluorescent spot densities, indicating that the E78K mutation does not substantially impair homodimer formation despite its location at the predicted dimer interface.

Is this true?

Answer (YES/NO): NO